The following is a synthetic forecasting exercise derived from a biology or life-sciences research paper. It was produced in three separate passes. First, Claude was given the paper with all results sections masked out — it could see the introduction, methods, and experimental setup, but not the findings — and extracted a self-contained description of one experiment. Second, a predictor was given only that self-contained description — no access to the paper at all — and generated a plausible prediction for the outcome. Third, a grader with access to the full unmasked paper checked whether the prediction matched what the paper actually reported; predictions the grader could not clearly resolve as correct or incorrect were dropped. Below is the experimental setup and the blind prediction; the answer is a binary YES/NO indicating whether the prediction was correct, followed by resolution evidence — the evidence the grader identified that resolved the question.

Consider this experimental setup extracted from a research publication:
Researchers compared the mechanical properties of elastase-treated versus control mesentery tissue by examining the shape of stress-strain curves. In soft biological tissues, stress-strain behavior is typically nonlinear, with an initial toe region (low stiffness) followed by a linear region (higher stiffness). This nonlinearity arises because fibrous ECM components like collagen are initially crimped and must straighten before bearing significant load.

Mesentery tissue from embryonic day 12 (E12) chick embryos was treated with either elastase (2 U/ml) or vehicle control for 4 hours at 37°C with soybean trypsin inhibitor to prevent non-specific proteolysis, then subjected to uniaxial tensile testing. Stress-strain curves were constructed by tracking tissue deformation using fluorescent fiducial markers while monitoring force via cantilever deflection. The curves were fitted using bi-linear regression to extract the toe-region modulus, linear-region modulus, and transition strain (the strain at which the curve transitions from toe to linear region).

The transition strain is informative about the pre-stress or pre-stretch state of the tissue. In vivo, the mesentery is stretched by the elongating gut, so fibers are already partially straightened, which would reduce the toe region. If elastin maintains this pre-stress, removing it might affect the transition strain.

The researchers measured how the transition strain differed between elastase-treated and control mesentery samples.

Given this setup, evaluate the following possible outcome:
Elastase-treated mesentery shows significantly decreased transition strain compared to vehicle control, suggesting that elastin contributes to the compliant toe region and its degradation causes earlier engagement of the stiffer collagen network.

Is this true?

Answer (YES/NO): NO